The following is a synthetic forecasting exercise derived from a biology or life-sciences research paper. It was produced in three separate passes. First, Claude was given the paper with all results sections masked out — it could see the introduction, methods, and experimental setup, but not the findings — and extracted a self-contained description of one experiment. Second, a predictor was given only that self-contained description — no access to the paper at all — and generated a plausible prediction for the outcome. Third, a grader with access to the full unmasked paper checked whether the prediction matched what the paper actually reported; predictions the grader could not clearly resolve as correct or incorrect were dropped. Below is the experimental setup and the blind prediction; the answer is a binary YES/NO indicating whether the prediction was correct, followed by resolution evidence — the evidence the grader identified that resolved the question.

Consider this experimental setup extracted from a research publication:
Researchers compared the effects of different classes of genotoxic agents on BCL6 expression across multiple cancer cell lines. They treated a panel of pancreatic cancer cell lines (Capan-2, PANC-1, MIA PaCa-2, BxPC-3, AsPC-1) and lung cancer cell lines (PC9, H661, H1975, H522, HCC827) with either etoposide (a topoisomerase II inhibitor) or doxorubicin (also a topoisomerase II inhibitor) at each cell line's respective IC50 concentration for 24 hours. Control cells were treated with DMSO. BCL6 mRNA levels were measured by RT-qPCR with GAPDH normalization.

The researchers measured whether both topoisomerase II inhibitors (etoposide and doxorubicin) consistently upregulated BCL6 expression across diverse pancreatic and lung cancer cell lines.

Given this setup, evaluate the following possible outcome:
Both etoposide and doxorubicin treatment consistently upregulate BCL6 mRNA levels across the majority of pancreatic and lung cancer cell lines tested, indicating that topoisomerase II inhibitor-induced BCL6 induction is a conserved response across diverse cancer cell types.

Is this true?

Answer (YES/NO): NO